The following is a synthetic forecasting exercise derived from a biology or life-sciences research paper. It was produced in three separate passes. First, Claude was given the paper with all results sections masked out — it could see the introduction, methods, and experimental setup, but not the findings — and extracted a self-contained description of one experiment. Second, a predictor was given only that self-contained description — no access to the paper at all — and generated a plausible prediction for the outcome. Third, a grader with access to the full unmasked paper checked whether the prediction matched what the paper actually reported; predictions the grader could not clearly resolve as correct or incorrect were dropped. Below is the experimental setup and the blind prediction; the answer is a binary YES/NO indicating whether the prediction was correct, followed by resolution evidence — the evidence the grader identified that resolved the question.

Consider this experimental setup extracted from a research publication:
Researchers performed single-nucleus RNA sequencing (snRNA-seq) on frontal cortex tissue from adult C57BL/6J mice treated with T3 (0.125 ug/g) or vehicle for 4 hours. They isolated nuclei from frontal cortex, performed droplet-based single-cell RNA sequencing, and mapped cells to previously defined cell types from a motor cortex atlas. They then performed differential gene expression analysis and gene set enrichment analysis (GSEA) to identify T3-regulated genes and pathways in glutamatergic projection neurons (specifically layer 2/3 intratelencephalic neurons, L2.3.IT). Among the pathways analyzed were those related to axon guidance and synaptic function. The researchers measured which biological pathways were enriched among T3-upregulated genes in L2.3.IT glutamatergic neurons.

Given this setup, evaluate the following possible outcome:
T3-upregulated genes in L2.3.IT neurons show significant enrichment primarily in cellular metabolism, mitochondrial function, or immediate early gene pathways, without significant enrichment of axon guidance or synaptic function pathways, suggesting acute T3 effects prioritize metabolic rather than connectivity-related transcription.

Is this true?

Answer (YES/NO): NO